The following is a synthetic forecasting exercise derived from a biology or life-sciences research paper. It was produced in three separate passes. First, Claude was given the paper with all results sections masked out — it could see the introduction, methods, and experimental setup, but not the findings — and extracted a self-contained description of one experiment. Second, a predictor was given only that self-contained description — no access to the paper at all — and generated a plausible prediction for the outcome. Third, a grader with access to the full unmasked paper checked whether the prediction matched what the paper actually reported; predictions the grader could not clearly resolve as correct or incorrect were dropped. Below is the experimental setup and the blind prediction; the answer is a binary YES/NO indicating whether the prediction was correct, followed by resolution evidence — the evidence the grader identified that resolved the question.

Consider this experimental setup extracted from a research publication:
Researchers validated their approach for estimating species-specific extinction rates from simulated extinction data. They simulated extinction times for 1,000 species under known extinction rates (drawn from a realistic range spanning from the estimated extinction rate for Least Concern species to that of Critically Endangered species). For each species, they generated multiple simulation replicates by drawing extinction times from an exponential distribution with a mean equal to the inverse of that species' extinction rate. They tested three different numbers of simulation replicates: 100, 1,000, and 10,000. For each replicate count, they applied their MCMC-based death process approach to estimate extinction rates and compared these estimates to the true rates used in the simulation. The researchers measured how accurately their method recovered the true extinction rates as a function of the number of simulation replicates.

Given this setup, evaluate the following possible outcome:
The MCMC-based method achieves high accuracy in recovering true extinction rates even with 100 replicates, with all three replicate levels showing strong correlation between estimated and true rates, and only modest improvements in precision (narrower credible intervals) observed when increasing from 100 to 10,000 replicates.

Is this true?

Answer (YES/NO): NO